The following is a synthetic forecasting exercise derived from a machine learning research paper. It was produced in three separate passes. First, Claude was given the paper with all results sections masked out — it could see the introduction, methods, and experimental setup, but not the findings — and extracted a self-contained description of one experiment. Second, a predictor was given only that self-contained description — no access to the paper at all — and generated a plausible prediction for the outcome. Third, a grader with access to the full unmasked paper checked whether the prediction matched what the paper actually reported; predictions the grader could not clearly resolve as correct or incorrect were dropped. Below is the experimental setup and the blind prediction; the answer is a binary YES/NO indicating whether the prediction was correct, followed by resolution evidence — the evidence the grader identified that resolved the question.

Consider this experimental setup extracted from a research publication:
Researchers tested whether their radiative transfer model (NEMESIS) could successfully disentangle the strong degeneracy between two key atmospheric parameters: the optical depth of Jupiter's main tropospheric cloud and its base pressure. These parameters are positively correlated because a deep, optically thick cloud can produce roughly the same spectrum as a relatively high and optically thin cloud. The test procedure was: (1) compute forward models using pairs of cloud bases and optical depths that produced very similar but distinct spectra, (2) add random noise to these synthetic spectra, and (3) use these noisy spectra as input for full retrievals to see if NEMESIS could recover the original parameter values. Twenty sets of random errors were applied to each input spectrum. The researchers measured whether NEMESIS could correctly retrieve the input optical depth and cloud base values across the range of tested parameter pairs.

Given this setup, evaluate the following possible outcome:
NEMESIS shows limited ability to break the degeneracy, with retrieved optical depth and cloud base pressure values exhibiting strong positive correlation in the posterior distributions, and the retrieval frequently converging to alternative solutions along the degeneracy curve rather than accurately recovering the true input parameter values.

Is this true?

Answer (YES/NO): NO